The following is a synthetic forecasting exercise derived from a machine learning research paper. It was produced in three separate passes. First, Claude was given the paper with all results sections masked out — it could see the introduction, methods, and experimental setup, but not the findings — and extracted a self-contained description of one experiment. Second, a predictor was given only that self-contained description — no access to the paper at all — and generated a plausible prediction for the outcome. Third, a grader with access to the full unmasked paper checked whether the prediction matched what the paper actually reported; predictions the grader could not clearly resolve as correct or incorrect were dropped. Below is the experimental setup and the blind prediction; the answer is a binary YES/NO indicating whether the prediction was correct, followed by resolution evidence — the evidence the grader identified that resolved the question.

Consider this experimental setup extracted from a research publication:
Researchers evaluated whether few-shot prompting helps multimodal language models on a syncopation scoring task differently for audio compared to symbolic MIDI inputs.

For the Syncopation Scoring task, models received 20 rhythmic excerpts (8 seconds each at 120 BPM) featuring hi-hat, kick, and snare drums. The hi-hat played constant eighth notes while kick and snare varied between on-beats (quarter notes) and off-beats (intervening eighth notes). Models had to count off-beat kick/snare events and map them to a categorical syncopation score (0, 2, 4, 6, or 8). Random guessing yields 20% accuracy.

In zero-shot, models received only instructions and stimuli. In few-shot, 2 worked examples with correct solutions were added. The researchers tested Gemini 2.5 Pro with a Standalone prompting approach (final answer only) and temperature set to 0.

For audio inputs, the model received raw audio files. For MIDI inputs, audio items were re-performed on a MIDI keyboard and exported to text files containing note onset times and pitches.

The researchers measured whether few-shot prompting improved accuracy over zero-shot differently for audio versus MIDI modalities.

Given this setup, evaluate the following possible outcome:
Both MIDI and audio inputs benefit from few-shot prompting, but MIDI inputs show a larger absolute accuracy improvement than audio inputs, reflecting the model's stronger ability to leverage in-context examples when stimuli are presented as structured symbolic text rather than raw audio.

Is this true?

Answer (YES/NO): NO